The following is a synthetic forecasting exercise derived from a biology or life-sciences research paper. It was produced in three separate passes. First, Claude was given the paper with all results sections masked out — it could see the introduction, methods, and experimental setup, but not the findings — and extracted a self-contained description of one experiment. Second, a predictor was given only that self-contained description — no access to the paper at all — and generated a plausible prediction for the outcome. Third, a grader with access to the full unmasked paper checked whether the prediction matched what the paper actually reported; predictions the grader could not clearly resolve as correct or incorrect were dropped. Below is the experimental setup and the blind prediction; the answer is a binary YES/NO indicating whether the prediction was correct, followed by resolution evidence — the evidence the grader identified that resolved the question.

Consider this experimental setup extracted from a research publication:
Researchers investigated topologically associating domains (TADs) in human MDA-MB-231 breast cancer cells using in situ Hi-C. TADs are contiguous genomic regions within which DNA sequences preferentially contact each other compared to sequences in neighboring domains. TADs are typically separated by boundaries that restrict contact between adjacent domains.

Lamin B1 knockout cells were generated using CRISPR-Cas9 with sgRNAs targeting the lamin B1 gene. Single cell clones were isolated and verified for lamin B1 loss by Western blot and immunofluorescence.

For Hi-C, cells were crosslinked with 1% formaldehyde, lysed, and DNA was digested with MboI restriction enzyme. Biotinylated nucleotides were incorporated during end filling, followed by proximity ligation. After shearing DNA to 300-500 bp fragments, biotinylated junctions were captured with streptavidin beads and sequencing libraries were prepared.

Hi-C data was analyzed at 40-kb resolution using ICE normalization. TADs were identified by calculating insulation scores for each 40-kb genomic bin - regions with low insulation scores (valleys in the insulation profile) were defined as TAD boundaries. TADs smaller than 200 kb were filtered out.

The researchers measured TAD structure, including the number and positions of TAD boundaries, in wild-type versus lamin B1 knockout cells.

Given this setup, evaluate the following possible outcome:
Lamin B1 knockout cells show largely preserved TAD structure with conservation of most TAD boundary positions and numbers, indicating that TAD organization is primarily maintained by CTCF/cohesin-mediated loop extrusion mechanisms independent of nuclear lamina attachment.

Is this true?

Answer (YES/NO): YES